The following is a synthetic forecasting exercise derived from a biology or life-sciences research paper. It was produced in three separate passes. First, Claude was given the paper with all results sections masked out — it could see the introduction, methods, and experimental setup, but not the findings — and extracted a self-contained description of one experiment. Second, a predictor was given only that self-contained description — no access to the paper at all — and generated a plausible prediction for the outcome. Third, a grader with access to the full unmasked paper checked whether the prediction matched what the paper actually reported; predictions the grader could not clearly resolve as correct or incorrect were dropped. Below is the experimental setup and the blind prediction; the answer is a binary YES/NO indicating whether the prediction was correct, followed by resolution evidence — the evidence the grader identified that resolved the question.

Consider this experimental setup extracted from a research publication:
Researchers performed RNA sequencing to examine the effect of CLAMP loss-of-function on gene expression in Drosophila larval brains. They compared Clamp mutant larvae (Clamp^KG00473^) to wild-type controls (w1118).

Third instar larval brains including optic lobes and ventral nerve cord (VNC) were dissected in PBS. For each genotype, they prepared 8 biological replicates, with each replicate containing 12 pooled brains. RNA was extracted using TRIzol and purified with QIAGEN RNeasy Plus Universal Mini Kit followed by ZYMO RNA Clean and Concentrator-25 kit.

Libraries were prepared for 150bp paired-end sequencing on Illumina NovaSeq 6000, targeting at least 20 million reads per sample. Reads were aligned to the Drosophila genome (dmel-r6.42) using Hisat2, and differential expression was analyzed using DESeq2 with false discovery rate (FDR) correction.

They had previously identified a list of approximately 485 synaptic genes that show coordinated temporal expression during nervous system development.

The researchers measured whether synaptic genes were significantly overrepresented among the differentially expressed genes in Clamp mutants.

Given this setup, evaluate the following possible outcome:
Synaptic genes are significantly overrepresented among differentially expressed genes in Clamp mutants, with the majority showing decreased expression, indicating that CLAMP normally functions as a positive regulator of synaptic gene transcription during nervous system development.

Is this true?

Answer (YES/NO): NO